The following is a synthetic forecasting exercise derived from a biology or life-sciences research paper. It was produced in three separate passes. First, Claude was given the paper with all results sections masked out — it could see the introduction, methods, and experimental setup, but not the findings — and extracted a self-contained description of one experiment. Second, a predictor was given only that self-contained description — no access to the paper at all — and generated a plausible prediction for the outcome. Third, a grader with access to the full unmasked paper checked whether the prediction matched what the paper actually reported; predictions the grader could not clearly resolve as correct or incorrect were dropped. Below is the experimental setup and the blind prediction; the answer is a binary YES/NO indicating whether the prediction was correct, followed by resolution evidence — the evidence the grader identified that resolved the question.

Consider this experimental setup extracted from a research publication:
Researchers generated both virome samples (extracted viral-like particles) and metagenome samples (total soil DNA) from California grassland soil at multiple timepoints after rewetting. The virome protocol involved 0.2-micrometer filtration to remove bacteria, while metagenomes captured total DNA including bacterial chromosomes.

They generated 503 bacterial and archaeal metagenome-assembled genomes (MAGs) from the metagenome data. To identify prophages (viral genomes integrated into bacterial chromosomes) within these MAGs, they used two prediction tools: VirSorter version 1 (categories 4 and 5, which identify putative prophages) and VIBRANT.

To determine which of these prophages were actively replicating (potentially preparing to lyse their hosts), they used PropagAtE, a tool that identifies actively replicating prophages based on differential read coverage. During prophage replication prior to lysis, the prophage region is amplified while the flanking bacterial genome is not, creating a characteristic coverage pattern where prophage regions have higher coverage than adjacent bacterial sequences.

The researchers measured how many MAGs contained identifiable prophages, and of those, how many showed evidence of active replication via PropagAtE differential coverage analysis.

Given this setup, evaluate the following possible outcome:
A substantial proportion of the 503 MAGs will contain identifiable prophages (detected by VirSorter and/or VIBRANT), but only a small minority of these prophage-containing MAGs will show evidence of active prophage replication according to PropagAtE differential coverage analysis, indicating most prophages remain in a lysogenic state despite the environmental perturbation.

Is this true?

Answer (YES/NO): NO